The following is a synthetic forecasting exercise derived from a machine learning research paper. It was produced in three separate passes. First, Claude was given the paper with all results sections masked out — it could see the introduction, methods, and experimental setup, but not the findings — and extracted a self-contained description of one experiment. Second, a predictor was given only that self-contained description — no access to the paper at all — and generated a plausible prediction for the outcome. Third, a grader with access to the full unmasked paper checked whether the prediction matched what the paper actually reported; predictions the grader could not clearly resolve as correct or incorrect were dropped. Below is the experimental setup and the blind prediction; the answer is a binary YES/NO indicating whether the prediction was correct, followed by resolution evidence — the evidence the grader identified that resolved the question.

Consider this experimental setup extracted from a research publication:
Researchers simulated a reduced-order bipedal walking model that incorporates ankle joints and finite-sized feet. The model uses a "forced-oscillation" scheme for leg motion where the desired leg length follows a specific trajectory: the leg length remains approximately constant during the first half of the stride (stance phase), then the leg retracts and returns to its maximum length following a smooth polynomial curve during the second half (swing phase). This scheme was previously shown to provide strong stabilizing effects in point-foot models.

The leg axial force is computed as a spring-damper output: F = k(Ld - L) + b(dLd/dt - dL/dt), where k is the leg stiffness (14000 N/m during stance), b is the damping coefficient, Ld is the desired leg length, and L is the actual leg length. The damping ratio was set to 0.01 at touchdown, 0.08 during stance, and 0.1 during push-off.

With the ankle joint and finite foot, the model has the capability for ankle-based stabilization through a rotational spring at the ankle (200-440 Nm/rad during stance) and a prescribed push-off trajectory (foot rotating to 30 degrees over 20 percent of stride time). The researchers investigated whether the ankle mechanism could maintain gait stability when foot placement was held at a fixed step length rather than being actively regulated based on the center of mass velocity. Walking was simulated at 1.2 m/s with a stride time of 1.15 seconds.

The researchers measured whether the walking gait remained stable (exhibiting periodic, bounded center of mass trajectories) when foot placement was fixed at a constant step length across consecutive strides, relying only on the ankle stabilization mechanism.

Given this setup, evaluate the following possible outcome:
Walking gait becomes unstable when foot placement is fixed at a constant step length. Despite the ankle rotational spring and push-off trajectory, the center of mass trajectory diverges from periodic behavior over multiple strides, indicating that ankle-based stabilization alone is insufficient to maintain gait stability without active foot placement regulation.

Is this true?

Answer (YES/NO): NO